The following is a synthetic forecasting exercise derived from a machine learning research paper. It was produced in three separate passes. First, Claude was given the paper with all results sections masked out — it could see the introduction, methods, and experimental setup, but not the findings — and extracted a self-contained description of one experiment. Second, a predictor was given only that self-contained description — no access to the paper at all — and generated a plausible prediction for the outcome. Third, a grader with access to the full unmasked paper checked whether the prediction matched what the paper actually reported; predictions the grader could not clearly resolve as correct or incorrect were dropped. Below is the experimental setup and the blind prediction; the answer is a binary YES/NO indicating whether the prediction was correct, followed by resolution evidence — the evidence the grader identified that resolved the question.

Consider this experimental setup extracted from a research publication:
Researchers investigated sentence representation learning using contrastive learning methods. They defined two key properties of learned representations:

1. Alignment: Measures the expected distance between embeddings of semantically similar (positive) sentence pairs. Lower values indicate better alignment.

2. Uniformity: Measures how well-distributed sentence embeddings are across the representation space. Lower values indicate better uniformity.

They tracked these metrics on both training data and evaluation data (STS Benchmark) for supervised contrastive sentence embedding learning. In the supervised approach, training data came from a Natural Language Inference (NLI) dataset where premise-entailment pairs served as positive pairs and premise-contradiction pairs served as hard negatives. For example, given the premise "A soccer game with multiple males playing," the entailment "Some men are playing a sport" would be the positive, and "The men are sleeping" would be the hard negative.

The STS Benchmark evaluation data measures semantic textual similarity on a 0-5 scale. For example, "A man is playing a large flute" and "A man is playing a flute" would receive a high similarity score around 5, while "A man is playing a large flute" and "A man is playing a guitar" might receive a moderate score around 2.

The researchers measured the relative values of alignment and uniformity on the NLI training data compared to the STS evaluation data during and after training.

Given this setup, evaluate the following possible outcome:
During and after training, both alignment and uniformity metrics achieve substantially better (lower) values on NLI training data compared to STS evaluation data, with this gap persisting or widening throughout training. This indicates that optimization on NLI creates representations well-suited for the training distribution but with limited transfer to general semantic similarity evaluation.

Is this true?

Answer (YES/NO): NO